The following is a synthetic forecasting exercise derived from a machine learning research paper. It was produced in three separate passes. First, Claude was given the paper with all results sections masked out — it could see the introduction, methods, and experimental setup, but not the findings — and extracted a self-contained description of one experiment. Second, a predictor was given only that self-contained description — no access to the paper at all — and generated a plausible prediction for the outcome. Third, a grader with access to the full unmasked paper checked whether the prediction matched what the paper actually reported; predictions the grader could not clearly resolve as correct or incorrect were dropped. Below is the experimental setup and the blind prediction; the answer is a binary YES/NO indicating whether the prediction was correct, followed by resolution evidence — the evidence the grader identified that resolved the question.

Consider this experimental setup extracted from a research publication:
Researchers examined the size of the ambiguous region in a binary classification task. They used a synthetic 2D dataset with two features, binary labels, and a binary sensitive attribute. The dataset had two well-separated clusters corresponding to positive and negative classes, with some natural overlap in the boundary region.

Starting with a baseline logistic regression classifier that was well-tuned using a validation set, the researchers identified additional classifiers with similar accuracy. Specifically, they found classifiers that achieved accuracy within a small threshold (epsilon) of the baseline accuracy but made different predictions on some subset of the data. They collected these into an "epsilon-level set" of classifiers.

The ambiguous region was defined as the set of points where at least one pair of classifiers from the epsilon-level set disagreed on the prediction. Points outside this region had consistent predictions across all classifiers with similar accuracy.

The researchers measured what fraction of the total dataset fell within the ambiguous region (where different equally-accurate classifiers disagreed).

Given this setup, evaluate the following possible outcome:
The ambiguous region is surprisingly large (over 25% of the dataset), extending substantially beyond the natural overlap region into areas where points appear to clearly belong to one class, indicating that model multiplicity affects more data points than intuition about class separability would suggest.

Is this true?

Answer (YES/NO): NO